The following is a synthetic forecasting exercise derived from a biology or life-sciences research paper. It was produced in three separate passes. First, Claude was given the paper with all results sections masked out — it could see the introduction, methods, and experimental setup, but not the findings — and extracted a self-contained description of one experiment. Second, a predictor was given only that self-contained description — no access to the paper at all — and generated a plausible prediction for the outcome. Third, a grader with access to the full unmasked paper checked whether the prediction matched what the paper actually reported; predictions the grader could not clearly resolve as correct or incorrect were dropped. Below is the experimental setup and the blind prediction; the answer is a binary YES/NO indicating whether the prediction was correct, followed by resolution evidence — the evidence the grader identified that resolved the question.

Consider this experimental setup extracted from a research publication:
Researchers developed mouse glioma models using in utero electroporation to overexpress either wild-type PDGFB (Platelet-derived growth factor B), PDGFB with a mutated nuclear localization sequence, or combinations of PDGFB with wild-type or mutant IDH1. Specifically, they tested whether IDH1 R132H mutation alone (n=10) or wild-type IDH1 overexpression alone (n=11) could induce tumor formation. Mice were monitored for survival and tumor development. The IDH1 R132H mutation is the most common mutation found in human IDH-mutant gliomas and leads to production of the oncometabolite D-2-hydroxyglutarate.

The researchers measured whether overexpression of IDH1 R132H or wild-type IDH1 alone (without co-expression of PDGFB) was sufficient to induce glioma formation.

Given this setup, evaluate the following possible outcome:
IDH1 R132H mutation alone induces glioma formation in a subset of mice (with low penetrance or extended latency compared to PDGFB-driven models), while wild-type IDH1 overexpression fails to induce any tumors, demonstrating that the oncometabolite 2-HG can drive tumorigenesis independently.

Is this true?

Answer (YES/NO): NO